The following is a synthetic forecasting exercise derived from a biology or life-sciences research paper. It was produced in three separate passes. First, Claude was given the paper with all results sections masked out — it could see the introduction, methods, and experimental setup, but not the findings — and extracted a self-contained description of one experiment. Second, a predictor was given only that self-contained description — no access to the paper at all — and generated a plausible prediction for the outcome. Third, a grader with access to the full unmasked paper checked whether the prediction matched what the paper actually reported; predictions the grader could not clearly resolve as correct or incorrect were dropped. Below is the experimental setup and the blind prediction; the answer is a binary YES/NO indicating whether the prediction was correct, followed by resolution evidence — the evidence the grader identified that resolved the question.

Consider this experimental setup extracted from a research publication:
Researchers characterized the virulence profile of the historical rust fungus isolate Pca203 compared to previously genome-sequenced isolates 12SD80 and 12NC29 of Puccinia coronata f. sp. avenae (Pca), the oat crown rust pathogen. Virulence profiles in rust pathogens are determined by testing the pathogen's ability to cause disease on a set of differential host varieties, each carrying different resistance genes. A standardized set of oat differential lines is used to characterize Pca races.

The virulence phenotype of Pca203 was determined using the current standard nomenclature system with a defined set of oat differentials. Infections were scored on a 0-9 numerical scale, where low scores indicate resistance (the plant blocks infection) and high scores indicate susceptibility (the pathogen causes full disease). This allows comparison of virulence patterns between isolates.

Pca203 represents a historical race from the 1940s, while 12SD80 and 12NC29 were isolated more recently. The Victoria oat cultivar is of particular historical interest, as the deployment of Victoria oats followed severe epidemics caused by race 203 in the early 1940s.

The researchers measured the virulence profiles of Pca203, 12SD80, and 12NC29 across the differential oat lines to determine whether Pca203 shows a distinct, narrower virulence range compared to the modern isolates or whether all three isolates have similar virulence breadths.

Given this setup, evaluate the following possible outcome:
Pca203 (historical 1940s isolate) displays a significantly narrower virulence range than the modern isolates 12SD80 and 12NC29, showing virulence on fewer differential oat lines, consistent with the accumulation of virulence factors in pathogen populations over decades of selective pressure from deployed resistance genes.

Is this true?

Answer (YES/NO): YES